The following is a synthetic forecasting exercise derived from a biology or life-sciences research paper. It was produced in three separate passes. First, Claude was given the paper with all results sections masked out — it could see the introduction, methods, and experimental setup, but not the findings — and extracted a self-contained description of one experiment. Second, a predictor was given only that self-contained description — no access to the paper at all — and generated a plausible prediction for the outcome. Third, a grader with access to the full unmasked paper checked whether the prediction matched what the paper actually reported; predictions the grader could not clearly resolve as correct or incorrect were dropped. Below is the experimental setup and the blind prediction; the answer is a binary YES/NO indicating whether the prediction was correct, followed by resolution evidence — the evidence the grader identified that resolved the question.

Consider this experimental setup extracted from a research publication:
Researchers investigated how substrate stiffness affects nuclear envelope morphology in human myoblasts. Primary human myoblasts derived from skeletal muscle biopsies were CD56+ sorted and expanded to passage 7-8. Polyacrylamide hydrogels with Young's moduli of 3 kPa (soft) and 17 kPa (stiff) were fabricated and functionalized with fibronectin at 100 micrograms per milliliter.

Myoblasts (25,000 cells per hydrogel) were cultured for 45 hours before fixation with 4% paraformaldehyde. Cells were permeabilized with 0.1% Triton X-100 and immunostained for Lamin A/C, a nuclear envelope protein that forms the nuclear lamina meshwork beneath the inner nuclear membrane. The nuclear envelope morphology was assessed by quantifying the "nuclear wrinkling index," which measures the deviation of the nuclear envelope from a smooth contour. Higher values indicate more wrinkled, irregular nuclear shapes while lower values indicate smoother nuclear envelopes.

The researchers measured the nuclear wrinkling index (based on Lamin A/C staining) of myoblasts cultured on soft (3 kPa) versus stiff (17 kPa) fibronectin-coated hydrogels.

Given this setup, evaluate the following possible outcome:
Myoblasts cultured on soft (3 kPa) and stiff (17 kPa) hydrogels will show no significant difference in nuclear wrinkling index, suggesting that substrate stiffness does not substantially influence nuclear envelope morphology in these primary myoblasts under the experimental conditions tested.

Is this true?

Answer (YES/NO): NO